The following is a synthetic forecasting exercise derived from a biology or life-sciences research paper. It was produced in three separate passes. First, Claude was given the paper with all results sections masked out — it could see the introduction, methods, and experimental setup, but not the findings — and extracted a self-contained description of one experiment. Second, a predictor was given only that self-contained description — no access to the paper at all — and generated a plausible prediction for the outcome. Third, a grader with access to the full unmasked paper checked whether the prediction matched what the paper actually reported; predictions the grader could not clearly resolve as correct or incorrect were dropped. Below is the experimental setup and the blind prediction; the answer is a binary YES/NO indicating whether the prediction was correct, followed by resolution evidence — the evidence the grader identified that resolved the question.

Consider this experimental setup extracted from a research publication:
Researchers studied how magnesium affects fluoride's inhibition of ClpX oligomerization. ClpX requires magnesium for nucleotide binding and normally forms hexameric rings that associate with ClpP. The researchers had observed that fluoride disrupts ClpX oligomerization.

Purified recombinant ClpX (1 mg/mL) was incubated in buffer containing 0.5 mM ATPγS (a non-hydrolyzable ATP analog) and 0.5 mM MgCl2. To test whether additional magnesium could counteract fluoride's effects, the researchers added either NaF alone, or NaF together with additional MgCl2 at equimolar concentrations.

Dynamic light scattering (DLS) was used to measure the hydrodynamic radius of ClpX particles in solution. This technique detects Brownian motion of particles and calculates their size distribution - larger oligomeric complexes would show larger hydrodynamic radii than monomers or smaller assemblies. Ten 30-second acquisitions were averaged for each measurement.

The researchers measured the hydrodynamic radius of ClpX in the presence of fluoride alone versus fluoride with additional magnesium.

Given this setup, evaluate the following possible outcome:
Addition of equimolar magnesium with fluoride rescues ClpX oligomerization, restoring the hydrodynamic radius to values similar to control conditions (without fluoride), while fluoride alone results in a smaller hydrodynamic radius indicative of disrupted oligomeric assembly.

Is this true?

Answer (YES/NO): YES